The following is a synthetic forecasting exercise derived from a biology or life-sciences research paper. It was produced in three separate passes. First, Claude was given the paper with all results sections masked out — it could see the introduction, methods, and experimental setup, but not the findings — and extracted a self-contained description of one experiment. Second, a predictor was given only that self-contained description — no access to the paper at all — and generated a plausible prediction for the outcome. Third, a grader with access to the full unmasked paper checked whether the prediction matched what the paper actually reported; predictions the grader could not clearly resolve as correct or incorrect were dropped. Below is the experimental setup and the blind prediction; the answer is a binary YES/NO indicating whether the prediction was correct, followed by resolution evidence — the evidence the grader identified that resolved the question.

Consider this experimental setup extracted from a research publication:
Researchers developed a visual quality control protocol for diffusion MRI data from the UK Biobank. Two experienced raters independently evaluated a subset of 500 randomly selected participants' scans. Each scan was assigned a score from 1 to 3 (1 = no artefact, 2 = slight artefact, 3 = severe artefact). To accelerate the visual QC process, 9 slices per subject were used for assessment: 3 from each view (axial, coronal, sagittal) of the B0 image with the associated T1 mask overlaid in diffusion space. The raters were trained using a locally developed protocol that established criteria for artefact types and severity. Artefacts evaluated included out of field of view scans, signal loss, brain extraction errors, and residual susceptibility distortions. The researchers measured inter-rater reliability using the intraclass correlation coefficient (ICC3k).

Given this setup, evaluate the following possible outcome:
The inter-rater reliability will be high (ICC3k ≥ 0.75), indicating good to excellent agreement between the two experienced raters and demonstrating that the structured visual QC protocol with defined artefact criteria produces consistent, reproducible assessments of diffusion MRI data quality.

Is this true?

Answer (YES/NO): NO